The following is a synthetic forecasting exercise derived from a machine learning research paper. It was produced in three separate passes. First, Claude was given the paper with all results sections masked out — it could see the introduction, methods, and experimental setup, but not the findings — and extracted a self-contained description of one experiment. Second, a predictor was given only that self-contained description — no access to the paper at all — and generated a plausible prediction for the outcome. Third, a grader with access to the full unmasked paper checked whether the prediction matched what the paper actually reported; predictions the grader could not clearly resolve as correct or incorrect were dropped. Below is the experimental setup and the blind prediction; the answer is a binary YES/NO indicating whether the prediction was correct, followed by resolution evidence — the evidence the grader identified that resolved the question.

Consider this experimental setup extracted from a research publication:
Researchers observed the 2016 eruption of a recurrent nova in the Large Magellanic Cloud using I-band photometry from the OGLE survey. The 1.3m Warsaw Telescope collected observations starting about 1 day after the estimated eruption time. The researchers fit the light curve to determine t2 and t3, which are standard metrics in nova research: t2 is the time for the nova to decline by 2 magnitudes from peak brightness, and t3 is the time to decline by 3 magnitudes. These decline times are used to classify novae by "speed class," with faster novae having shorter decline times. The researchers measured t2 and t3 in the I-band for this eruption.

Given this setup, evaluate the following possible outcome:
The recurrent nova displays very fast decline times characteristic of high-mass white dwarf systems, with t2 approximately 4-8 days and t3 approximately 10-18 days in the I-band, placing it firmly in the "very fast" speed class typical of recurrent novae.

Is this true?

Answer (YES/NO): NO